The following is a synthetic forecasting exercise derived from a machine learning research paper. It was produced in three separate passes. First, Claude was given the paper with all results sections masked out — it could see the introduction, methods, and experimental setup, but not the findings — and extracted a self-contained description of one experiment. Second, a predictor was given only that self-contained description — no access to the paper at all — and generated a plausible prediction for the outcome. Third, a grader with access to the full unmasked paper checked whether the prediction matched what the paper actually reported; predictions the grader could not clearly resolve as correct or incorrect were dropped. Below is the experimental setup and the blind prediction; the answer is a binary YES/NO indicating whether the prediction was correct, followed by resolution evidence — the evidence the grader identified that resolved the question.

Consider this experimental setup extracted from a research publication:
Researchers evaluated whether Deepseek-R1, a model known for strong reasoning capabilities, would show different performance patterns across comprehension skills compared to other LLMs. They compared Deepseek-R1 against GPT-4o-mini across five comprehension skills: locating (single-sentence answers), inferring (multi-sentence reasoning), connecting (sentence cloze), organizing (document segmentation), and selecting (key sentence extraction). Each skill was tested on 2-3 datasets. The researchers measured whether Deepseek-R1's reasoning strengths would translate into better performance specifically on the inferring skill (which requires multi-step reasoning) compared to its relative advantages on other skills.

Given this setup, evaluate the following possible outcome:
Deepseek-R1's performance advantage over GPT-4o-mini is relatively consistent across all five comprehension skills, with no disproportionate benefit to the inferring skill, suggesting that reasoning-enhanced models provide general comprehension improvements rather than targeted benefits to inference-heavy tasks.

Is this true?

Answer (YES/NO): NO